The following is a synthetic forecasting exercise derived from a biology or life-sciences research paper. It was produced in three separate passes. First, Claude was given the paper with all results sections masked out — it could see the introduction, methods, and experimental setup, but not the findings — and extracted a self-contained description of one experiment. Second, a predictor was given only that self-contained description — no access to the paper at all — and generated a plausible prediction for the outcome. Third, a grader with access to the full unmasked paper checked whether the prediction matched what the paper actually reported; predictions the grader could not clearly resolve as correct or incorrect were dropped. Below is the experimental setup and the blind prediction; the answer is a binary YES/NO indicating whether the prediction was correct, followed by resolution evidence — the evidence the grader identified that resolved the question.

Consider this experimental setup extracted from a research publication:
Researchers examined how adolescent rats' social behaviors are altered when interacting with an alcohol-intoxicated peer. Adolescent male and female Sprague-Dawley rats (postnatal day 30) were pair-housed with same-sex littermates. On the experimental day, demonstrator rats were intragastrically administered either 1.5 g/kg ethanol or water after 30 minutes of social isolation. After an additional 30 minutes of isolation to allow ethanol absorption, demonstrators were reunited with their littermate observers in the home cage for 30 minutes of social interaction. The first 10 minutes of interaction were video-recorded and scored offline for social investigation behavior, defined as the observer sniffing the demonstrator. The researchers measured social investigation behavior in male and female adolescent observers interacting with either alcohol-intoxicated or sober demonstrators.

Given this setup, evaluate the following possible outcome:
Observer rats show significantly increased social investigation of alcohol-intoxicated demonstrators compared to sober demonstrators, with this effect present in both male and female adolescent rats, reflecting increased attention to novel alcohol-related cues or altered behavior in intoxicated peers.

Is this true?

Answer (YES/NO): YES